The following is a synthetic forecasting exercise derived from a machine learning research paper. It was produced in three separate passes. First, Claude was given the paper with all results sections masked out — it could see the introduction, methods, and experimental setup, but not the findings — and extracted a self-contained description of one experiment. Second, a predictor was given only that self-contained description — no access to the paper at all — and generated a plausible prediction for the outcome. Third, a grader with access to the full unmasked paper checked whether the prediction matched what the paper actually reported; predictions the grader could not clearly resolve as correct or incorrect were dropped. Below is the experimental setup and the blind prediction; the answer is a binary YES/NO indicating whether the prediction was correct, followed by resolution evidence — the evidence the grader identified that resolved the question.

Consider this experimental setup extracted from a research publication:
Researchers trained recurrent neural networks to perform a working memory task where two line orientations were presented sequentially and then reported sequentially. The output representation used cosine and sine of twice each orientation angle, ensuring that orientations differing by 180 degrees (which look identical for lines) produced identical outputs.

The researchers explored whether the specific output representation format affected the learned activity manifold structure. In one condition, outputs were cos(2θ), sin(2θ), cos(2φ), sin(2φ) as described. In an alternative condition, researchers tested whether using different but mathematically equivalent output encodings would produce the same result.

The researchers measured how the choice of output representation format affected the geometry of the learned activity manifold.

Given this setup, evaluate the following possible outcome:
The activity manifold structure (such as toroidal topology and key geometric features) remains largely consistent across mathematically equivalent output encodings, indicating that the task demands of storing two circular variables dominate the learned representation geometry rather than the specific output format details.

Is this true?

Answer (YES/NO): YES